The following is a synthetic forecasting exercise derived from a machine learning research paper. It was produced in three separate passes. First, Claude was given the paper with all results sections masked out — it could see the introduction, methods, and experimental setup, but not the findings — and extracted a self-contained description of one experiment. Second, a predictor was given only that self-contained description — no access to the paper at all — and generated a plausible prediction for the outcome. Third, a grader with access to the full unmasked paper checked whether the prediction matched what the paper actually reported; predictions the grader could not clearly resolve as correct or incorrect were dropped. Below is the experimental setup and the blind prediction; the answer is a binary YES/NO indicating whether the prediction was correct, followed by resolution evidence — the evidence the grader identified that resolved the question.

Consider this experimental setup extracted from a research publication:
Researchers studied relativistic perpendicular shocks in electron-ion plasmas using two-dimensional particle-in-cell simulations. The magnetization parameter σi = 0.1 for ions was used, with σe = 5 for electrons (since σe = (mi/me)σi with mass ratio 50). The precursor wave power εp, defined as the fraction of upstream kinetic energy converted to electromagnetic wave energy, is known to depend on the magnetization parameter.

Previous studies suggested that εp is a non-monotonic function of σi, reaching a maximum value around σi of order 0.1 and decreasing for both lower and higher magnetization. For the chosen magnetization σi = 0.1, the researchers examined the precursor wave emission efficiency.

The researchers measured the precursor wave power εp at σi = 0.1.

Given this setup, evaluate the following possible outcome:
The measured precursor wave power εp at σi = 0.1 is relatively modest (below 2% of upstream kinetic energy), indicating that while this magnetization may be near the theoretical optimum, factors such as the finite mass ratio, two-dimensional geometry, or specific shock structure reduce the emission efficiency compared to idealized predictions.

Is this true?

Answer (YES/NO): NO